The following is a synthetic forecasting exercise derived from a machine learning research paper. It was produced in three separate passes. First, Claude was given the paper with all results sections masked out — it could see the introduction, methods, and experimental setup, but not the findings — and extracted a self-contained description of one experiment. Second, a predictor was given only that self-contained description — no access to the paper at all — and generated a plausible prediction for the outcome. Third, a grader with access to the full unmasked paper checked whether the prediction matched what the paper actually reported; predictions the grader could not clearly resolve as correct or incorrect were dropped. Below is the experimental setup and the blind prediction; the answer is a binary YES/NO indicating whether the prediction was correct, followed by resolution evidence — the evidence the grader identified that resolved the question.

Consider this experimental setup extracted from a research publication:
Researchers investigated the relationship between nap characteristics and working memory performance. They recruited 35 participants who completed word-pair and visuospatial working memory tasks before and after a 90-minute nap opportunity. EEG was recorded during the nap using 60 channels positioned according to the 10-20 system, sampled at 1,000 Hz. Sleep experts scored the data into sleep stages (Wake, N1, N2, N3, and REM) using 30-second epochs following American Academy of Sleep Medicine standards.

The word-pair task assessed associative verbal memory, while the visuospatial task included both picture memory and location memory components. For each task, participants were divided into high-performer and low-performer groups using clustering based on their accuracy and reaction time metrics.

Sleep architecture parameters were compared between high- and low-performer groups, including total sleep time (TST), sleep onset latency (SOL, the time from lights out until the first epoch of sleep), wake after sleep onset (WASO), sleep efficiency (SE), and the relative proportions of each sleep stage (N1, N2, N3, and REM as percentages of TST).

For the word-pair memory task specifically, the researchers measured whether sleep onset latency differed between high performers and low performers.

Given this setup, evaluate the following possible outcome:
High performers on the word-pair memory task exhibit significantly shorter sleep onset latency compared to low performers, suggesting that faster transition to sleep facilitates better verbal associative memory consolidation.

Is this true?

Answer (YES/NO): NO